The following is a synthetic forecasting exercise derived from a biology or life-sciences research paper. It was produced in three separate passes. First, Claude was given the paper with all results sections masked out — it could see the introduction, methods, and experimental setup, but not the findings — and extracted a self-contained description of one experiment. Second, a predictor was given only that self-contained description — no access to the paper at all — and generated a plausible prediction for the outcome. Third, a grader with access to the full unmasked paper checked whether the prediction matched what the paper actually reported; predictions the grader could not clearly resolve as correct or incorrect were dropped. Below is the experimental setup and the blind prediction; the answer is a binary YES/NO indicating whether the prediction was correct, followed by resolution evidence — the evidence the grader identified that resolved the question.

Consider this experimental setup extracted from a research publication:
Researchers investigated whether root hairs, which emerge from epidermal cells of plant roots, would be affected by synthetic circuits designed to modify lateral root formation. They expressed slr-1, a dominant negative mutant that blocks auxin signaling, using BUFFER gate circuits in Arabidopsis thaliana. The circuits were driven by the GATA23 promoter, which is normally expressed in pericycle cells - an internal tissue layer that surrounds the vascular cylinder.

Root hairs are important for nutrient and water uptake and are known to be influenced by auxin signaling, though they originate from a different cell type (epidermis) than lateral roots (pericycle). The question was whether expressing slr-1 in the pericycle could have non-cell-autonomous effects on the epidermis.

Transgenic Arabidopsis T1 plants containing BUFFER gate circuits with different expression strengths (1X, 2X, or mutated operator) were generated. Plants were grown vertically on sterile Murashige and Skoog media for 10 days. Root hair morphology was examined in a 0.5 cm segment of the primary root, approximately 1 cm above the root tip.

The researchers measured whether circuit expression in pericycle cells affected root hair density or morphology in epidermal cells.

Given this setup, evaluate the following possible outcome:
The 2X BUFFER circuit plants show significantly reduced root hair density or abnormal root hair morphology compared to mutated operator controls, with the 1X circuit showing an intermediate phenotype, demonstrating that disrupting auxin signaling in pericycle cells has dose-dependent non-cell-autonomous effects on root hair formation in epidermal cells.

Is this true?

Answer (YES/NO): NO